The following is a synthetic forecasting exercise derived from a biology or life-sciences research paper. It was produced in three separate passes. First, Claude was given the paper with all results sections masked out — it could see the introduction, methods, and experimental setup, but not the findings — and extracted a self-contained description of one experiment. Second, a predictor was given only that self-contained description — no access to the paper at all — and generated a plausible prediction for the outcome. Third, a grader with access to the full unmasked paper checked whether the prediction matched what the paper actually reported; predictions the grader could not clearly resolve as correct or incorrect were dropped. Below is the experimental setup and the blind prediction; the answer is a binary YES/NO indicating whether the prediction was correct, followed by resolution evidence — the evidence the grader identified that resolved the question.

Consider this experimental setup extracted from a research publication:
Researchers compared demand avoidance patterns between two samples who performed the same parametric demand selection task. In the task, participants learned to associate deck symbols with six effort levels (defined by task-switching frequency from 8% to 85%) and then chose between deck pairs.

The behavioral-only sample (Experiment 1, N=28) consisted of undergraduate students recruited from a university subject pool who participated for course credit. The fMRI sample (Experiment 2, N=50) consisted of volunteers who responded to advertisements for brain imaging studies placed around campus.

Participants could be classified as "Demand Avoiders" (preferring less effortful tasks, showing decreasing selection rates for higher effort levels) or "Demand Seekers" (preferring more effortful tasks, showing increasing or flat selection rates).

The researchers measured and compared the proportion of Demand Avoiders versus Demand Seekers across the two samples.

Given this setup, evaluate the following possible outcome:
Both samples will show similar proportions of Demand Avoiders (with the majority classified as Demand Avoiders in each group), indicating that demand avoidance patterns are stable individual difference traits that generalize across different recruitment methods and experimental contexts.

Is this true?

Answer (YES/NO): NO